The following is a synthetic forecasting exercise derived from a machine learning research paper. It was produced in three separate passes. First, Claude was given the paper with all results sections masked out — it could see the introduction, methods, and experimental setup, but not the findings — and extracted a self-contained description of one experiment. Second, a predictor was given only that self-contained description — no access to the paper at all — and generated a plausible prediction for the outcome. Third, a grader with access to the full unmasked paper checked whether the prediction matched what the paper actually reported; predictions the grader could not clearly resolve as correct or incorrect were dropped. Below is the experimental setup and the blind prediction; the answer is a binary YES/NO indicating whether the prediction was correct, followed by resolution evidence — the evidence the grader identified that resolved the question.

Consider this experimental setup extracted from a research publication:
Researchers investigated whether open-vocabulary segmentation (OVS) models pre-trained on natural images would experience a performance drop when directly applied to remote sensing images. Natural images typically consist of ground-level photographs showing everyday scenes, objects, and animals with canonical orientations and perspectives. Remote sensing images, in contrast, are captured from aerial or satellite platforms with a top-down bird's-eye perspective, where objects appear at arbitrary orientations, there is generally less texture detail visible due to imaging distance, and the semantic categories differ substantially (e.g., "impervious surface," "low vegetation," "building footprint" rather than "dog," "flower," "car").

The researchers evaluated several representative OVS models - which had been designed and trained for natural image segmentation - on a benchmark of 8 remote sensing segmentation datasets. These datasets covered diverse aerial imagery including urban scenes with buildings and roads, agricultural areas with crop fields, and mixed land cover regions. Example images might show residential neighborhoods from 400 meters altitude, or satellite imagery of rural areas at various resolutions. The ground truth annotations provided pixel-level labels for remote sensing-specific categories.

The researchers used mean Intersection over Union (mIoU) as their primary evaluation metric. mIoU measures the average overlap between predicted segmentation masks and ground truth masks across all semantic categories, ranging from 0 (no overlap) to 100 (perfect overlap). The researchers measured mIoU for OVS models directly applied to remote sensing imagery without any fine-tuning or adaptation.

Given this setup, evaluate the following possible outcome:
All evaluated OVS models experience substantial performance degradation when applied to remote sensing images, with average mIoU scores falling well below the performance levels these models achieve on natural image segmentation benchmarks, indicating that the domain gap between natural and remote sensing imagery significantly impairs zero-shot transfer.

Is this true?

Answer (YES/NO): YES